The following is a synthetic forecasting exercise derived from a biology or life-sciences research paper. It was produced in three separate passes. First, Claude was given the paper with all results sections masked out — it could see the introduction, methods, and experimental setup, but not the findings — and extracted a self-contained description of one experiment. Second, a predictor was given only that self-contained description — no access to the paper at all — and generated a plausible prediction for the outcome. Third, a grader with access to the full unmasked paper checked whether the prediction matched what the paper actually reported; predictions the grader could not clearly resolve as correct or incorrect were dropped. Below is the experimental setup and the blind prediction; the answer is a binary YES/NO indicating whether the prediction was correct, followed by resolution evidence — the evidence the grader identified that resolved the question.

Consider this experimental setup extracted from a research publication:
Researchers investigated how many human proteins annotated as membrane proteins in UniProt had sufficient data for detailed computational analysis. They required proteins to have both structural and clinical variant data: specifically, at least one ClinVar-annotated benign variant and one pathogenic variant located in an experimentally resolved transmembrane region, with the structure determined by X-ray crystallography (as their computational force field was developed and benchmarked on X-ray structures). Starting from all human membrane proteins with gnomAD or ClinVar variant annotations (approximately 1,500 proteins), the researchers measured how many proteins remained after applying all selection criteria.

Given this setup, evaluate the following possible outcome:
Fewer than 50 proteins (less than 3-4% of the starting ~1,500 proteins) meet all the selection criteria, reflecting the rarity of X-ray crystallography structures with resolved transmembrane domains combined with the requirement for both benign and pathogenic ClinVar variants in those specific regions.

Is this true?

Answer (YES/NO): YES